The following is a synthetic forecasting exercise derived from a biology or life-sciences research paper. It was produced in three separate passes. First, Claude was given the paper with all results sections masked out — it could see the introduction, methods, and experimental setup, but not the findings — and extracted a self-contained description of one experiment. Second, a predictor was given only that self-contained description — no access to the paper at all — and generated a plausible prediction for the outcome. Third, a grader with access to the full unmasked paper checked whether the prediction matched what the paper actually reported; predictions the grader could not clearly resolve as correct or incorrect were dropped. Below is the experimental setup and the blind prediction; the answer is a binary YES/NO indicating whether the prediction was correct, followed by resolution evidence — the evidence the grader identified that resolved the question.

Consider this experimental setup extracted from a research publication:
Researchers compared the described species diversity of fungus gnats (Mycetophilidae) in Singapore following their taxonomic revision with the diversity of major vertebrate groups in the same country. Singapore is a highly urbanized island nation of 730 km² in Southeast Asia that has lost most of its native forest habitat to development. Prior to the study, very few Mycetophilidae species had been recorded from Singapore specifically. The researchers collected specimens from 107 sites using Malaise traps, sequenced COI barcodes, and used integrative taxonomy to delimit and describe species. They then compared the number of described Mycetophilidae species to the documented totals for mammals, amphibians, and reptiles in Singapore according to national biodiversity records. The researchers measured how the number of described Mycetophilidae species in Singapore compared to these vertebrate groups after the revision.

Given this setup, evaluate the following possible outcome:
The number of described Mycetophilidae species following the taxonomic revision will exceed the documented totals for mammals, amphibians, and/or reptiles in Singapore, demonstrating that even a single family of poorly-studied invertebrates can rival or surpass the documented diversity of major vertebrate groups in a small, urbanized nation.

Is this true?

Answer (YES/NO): YES